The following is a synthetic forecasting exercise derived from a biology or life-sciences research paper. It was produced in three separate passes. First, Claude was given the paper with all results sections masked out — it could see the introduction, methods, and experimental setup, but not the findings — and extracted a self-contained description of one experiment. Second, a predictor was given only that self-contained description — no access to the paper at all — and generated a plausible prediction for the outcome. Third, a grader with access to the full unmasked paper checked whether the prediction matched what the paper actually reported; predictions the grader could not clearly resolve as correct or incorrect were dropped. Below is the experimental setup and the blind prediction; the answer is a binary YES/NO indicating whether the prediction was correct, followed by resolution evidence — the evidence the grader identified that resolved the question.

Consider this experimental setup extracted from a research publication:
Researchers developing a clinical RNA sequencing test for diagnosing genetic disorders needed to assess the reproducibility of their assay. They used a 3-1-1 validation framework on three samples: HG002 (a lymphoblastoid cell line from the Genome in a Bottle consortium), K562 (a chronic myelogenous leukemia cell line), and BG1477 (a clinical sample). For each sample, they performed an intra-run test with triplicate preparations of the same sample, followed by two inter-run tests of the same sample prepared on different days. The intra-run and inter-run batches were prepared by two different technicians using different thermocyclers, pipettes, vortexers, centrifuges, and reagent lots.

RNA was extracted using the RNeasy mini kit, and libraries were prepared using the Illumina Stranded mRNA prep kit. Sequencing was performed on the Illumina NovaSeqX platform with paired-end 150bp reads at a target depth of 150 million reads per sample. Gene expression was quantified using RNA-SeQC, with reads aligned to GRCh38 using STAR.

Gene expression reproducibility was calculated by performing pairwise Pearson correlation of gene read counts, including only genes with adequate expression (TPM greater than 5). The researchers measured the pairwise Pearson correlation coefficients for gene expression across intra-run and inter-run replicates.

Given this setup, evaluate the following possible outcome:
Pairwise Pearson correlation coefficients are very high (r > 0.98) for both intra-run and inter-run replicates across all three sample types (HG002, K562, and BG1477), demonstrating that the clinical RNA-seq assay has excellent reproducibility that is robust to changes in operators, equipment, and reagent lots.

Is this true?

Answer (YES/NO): YES